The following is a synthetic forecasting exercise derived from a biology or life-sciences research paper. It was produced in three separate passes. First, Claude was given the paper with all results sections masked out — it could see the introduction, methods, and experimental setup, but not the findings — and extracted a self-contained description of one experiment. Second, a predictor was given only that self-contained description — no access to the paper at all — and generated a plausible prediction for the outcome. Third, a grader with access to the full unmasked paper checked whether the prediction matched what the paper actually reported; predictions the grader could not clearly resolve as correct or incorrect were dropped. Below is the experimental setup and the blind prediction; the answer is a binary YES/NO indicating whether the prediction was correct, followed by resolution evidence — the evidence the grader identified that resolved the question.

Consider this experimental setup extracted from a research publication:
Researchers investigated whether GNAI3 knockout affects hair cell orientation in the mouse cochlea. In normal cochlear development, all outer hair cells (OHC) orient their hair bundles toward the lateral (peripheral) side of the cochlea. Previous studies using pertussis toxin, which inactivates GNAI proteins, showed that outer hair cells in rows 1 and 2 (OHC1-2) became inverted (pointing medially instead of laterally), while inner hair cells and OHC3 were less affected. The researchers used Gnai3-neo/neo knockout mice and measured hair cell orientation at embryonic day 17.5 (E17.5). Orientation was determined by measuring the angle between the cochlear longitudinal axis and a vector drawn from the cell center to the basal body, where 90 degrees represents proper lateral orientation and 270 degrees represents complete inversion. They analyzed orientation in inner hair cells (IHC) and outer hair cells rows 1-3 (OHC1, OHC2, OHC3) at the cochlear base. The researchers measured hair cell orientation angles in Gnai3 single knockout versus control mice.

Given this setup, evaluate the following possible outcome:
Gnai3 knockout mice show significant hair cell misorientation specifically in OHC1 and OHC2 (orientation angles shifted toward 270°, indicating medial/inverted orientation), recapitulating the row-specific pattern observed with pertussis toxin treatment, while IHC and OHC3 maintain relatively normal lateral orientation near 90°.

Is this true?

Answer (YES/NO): NO